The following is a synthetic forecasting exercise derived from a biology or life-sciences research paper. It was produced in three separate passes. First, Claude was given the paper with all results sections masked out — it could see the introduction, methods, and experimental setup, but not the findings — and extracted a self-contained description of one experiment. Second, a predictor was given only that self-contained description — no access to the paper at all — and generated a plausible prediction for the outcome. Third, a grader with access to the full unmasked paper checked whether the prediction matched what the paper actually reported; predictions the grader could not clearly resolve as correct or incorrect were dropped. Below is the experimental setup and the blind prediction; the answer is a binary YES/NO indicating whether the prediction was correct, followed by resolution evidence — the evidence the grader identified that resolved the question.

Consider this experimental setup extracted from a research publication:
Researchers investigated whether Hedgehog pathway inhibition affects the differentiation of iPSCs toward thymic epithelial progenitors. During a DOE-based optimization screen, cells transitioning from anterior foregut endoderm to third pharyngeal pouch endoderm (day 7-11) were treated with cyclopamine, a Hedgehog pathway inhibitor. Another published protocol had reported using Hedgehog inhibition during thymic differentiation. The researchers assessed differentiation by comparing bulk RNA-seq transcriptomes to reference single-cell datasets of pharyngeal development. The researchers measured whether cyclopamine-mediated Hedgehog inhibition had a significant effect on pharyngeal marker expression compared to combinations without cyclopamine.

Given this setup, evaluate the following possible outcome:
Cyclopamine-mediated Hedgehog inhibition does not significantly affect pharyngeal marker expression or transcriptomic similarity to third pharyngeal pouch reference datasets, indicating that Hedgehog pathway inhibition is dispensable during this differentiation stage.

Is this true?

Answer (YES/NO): YES